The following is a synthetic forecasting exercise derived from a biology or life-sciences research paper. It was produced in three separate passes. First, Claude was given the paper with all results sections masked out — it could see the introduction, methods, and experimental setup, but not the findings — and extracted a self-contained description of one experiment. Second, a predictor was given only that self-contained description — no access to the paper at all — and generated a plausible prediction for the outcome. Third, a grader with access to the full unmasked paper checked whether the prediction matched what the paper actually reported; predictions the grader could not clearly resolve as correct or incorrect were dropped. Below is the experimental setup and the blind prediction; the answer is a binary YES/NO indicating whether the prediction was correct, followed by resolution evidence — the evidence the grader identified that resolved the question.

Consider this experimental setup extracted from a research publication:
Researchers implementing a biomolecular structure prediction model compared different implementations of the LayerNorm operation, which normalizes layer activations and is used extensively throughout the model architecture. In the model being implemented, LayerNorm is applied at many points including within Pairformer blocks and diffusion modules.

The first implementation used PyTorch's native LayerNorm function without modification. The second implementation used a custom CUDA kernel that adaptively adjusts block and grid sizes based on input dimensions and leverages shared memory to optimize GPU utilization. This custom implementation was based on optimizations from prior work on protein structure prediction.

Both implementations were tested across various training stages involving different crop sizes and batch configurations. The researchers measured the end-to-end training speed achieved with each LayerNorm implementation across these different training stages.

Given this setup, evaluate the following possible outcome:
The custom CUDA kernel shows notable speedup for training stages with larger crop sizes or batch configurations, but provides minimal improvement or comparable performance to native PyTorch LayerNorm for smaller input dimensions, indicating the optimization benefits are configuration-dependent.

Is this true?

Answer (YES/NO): NO